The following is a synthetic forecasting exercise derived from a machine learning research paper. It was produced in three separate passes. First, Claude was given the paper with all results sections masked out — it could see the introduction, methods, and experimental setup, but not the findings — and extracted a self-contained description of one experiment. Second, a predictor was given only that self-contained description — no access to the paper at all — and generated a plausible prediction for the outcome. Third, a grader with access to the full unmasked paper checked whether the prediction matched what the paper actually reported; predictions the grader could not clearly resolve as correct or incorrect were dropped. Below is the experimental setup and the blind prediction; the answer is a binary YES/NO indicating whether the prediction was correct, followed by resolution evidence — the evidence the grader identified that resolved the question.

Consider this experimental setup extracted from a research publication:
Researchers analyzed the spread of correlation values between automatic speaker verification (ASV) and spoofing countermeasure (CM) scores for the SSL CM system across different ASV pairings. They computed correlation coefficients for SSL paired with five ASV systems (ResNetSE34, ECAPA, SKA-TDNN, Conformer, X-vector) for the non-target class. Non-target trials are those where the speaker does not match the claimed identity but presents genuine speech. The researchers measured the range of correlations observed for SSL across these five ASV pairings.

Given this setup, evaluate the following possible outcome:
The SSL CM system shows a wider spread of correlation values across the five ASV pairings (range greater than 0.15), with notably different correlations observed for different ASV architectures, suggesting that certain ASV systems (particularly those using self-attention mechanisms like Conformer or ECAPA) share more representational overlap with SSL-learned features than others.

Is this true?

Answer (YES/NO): NO